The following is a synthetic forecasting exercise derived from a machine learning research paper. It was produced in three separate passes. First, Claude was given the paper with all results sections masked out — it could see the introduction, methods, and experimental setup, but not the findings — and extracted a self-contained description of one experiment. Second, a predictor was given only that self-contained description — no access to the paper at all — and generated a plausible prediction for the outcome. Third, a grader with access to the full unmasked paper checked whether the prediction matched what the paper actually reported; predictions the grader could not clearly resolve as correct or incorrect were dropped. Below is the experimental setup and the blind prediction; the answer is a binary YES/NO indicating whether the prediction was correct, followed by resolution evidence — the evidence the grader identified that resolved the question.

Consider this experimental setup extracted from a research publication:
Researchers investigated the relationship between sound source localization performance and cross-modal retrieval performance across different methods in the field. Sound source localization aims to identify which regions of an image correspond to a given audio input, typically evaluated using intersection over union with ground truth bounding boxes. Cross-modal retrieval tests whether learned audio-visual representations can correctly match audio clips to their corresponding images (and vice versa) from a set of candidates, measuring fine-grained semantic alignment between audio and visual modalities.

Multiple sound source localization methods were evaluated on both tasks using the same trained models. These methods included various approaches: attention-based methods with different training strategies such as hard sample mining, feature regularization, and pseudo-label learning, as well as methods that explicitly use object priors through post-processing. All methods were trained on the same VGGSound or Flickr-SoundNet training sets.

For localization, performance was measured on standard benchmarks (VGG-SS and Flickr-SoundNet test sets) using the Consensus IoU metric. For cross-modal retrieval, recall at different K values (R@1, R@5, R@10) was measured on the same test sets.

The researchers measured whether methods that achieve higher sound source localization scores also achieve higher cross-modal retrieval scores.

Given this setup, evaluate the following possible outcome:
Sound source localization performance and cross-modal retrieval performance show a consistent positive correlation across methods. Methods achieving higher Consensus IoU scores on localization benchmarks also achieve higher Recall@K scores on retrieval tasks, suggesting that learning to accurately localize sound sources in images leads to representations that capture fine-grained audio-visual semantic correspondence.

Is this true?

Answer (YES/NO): NO